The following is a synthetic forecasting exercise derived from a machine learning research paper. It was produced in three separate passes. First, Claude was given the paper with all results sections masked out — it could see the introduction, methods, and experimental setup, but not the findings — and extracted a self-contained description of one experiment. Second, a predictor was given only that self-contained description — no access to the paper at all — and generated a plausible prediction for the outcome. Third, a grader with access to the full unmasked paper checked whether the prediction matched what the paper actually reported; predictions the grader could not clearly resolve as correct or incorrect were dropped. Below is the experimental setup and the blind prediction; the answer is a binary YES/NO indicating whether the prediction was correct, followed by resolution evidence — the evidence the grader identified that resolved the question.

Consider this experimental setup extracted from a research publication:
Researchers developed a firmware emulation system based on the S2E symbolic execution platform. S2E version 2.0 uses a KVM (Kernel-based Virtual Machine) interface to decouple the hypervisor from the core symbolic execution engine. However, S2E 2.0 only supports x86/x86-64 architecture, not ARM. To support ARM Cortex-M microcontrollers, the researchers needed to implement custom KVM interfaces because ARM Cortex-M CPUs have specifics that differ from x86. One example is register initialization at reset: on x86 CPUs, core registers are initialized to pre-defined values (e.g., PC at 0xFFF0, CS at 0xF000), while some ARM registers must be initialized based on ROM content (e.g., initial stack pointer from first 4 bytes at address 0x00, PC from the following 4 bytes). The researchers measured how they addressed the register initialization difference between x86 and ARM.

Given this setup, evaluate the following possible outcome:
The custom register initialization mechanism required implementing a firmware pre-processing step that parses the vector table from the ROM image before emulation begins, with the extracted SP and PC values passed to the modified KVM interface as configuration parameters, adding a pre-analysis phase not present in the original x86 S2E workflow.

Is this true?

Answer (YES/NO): NO